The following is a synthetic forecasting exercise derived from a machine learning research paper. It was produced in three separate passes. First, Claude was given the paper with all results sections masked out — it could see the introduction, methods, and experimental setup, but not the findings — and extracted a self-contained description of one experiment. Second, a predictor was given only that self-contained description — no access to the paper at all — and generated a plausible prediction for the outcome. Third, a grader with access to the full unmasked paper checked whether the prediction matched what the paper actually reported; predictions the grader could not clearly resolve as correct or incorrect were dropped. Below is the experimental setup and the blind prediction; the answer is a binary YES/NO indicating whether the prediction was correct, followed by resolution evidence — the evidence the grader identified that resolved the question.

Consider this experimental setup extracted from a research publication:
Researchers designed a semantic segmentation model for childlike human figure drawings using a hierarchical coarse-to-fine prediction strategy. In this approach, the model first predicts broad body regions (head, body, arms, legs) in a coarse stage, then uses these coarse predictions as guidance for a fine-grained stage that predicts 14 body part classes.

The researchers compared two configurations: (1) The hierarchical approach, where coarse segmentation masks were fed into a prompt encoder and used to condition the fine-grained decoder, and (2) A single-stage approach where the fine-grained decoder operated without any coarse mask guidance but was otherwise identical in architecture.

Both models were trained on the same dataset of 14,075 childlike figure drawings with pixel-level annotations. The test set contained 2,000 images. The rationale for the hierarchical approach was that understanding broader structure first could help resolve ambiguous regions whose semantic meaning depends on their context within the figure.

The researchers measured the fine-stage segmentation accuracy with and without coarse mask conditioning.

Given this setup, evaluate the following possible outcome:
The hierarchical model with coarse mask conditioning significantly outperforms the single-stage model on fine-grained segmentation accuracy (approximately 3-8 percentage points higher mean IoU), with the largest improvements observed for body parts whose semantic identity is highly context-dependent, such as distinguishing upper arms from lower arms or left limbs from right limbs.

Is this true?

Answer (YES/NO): NO